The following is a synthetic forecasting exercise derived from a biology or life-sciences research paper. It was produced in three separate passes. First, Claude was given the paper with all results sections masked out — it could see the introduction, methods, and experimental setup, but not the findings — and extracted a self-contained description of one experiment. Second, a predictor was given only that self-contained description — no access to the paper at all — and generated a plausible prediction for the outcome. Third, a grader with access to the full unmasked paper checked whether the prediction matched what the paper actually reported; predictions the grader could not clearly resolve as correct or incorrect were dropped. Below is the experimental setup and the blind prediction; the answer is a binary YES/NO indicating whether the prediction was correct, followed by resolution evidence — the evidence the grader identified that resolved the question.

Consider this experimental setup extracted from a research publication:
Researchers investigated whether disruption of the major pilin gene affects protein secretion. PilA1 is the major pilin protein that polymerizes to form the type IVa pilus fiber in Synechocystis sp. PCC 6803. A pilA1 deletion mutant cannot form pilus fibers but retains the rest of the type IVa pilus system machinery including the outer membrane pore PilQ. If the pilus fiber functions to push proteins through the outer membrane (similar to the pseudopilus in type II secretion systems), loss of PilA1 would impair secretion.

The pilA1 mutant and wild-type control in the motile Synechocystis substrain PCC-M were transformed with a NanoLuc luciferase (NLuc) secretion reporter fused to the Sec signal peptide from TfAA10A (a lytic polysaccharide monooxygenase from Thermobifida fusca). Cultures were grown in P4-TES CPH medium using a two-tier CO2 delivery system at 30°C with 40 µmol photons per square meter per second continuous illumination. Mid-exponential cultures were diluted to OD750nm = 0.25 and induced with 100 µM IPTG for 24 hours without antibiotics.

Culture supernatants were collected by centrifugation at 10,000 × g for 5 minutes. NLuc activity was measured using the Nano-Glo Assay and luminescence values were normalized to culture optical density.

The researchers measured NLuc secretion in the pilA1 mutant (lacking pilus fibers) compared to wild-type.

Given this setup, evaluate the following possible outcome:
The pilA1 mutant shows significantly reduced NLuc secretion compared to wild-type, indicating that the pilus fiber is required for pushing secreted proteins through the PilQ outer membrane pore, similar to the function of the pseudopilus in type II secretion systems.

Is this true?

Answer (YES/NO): NO